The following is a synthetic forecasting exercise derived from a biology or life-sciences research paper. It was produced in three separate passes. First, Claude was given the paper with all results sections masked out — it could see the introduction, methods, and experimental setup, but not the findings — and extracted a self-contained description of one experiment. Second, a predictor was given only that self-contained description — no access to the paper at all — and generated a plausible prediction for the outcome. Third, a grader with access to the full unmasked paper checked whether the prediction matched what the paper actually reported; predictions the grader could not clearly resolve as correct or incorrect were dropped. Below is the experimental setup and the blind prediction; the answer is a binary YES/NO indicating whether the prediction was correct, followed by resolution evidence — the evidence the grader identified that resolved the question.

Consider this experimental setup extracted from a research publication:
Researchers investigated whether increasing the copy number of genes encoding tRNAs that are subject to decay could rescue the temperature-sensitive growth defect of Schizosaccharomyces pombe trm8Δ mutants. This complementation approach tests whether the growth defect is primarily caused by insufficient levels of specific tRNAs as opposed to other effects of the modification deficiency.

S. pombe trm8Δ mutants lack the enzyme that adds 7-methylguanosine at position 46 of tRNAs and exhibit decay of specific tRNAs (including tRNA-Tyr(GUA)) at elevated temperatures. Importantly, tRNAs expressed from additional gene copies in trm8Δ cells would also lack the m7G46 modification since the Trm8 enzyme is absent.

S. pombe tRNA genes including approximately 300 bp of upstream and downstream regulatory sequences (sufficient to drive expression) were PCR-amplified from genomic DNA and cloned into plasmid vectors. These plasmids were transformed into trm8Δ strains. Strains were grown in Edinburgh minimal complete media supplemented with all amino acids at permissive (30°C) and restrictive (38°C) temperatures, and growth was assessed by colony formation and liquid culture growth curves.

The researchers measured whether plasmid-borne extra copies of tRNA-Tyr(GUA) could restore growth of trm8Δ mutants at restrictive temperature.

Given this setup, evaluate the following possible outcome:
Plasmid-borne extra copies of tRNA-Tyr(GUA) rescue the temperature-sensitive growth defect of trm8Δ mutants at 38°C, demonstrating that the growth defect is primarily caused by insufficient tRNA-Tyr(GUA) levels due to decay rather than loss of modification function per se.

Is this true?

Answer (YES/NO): YES